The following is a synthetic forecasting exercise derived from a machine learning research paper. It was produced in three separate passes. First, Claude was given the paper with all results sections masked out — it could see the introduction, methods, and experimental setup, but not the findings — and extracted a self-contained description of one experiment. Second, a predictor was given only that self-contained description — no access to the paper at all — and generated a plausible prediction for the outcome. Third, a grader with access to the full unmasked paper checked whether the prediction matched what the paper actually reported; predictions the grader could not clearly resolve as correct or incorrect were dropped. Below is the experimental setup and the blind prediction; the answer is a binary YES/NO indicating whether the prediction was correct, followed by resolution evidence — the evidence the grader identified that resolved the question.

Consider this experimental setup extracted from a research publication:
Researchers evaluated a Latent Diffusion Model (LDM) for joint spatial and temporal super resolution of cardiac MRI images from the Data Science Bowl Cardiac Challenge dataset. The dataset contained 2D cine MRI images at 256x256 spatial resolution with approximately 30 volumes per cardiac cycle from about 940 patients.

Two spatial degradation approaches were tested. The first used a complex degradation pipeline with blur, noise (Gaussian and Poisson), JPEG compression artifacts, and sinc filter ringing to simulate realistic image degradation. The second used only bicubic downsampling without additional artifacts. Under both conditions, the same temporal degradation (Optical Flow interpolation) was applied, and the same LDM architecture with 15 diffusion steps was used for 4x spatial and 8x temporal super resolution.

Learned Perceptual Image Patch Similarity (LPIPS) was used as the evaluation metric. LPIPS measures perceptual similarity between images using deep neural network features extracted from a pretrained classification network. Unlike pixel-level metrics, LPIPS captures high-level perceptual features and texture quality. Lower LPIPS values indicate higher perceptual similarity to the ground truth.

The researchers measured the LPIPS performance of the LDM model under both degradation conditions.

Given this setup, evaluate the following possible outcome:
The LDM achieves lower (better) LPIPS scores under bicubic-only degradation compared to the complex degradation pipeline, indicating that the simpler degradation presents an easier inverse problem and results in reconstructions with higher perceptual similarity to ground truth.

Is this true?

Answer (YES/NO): YES